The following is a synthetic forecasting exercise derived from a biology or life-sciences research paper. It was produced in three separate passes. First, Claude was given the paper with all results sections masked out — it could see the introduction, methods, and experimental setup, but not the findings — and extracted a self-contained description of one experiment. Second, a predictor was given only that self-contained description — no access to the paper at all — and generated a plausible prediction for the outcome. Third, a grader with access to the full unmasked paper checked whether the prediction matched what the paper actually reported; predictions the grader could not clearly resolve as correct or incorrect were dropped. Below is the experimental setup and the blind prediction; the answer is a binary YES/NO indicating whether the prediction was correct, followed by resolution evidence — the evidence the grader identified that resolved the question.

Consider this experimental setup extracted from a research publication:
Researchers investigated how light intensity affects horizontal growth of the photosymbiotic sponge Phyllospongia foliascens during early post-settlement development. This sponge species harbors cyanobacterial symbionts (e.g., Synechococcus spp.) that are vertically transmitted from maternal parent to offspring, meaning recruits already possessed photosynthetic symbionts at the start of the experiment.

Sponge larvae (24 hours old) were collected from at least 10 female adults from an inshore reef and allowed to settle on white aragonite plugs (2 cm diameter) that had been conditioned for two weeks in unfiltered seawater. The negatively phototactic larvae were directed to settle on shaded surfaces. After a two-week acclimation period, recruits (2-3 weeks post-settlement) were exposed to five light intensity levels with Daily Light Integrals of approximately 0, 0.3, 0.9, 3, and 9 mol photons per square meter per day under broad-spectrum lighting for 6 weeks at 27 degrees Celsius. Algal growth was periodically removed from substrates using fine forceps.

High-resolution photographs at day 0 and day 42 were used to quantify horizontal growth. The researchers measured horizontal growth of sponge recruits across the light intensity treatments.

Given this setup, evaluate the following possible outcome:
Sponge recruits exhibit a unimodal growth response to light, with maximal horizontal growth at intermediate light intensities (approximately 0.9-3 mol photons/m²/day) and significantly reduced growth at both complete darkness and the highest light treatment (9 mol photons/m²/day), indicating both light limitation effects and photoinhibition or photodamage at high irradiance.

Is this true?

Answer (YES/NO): NO